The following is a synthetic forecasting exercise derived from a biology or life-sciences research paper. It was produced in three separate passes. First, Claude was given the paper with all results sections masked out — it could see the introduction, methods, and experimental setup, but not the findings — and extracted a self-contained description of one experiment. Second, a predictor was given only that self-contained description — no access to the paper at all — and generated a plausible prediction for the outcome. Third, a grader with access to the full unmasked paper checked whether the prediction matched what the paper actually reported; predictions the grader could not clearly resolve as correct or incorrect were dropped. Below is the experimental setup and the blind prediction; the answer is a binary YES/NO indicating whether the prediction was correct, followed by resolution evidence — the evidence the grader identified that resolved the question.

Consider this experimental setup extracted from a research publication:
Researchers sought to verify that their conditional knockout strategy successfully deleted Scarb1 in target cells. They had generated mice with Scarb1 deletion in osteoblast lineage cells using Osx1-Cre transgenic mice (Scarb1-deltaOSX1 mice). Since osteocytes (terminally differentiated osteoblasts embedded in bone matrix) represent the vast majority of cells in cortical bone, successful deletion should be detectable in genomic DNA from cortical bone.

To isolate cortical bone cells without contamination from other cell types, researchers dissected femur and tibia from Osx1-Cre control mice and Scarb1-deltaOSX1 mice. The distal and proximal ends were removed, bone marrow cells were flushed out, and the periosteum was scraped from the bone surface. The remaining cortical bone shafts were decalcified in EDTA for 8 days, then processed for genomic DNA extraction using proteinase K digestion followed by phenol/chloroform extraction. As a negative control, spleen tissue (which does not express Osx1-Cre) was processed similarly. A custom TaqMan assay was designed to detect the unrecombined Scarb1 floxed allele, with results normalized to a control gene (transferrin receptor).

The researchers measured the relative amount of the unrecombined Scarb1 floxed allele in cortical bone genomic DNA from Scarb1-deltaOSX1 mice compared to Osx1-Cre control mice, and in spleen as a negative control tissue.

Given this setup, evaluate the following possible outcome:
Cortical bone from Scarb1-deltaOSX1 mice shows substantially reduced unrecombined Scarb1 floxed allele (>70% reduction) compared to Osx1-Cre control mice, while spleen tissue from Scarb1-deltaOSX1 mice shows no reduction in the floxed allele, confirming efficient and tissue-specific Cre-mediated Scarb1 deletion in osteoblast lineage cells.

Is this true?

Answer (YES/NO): NO